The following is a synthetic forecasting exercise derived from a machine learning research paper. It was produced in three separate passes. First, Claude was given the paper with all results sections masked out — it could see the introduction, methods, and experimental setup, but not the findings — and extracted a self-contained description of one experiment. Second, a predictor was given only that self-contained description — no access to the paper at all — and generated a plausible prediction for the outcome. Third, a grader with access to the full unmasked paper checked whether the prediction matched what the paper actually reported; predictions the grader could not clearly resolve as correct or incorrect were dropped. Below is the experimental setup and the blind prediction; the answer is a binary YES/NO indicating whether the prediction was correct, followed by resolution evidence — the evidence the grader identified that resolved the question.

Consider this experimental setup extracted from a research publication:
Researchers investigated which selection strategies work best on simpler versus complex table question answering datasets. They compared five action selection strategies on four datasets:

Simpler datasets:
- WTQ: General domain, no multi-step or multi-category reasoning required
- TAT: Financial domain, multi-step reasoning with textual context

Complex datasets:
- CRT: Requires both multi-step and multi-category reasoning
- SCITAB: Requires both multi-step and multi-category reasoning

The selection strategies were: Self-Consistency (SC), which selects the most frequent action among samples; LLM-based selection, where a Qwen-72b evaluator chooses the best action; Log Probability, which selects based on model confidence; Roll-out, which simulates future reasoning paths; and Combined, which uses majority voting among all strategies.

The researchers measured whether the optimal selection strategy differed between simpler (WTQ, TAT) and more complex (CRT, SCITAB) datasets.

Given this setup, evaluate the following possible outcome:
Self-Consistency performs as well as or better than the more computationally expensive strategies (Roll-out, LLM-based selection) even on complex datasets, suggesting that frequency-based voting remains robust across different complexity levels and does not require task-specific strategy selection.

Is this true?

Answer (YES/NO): YES